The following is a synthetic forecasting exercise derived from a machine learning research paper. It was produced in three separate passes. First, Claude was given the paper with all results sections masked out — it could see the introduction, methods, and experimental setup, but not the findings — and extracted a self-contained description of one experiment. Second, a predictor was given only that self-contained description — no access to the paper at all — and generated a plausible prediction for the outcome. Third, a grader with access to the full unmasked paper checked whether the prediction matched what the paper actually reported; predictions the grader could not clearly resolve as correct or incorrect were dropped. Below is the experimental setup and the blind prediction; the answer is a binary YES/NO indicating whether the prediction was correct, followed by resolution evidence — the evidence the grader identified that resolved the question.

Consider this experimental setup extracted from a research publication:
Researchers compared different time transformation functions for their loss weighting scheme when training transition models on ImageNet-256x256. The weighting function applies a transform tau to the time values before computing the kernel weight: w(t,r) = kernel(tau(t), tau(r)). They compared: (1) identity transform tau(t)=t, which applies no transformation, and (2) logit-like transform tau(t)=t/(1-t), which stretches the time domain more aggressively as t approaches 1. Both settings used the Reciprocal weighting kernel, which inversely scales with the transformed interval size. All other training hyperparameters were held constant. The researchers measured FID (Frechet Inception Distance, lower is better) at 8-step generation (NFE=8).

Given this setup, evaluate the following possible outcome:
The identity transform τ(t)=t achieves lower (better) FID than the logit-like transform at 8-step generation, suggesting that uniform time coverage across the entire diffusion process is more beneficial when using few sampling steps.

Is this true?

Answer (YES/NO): NO